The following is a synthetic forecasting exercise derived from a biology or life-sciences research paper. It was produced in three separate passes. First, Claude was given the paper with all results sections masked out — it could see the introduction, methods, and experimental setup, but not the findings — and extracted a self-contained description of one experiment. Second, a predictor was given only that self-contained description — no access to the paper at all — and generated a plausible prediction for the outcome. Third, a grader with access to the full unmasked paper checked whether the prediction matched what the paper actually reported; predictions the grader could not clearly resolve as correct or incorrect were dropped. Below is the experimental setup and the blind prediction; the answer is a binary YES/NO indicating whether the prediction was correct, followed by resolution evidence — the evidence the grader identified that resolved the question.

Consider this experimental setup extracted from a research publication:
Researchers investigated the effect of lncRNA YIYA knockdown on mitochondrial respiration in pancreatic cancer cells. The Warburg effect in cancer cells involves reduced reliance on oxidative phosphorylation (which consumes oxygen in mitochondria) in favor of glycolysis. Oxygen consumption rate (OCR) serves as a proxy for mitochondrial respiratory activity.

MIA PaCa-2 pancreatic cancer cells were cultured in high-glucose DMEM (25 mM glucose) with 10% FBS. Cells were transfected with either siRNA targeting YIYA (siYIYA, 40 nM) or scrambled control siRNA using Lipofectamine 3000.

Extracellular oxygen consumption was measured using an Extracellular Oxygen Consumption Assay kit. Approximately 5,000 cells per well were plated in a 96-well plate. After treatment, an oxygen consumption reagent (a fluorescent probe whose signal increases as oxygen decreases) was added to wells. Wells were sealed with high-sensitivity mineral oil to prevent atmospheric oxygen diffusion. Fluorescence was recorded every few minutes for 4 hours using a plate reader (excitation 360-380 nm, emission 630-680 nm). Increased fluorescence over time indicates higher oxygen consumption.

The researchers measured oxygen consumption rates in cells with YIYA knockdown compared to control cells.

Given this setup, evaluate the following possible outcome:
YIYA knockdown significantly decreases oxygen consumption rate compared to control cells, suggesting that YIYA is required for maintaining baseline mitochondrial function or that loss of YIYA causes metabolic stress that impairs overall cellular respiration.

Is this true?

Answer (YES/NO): YES